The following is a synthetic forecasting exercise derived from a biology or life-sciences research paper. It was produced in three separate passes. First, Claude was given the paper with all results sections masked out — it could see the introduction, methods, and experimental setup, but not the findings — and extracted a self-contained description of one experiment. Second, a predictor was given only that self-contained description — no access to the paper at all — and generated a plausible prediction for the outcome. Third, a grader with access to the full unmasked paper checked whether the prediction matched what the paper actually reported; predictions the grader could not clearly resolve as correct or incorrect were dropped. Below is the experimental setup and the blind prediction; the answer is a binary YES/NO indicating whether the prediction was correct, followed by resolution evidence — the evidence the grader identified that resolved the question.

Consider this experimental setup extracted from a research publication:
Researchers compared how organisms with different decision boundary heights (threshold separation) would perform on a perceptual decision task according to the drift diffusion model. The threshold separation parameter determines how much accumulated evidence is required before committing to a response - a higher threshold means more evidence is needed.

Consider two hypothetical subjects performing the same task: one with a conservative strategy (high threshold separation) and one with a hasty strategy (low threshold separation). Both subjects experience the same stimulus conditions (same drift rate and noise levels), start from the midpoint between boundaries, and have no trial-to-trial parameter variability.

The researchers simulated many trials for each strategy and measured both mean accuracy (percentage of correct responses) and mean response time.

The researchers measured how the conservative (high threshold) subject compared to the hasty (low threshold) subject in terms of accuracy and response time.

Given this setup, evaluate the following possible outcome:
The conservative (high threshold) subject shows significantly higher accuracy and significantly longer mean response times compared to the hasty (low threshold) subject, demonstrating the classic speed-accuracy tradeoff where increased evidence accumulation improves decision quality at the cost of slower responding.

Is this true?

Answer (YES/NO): YES